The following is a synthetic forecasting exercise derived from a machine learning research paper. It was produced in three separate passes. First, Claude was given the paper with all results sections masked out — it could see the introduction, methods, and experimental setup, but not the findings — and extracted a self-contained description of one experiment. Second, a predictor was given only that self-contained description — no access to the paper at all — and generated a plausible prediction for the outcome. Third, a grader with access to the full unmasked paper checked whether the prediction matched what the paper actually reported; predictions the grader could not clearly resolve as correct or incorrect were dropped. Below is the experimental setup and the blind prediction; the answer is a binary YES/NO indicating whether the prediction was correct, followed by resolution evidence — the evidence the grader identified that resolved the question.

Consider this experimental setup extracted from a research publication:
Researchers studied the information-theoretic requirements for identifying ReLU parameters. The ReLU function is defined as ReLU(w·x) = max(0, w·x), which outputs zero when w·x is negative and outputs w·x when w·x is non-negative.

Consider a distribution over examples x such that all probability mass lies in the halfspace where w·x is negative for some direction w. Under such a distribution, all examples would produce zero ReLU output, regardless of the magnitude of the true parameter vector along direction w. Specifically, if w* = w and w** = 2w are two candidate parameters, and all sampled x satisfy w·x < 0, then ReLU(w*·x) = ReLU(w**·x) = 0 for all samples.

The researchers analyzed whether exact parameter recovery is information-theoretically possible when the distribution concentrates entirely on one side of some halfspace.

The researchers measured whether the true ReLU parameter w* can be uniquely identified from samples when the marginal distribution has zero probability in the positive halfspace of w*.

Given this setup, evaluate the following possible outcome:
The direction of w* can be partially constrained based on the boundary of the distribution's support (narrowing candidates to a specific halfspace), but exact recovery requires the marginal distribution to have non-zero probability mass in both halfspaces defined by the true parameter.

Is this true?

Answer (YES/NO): YES